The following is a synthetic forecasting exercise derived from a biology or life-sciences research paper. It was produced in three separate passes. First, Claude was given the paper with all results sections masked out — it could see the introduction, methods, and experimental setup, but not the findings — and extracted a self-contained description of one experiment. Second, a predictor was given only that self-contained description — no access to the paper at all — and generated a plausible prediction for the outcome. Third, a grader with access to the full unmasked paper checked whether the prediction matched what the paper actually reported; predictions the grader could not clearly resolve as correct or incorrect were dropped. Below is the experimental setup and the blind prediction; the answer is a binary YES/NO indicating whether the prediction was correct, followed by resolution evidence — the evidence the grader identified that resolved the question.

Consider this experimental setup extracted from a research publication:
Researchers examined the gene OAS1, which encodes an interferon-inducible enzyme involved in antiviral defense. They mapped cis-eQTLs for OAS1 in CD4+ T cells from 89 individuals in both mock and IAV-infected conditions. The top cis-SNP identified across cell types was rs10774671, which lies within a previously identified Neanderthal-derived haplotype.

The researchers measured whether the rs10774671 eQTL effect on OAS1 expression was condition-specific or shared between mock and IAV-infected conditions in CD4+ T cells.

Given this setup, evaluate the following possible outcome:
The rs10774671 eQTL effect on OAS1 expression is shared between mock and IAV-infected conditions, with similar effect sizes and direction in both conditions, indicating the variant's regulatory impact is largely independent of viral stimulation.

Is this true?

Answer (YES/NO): NO